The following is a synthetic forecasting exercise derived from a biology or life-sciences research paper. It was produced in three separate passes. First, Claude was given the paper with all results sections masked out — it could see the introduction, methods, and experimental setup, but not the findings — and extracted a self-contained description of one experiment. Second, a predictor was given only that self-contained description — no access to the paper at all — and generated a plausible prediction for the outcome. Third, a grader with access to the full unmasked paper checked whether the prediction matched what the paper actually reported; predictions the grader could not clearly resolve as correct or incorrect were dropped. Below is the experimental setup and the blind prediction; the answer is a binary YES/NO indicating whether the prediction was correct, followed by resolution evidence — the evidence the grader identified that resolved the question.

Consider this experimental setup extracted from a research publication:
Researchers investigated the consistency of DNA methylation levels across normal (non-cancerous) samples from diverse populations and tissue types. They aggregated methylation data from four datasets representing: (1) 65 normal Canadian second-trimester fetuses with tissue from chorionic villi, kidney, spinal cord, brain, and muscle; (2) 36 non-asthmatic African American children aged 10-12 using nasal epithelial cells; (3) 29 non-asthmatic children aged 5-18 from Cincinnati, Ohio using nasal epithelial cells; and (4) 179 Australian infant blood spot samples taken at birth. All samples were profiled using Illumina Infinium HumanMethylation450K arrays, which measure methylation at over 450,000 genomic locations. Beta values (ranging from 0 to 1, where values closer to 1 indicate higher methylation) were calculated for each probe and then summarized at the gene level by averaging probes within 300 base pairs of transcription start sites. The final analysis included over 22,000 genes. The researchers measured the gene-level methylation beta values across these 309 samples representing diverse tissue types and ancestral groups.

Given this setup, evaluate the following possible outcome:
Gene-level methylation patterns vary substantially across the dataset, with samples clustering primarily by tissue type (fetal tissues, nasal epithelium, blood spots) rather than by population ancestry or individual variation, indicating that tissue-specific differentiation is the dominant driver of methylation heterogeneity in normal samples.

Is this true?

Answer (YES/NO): NO